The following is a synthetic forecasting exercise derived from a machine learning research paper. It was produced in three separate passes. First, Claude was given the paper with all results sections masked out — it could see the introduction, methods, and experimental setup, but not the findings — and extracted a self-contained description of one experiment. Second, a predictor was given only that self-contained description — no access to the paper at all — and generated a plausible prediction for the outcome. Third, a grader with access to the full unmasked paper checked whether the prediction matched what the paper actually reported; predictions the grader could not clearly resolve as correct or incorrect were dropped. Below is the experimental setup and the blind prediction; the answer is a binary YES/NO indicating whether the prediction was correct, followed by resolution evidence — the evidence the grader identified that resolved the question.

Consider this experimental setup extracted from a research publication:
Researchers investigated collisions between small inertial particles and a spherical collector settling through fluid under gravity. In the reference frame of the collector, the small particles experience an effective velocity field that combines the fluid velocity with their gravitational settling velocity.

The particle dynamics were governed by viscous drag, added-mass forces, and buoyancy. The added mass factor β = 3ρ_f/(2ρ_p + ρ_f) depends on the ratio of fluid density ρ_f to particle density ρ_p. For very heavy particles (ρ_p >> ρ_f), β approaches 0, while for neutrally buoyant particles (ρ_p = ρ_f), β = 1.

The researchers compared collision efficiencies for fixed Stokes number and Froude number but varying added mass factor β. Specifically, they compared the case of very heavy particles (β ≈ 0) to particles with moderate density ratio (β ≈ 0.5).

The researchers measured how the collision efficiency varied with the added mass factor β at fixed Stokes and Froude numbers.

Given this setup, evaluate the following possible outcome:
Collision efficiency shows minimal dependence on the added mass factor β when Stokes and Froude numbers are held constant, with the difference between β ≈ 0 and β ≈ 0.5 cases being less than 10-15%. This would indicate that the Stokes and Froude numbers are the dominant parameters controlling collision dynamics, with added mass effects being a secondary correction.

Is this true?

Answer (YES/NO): NO